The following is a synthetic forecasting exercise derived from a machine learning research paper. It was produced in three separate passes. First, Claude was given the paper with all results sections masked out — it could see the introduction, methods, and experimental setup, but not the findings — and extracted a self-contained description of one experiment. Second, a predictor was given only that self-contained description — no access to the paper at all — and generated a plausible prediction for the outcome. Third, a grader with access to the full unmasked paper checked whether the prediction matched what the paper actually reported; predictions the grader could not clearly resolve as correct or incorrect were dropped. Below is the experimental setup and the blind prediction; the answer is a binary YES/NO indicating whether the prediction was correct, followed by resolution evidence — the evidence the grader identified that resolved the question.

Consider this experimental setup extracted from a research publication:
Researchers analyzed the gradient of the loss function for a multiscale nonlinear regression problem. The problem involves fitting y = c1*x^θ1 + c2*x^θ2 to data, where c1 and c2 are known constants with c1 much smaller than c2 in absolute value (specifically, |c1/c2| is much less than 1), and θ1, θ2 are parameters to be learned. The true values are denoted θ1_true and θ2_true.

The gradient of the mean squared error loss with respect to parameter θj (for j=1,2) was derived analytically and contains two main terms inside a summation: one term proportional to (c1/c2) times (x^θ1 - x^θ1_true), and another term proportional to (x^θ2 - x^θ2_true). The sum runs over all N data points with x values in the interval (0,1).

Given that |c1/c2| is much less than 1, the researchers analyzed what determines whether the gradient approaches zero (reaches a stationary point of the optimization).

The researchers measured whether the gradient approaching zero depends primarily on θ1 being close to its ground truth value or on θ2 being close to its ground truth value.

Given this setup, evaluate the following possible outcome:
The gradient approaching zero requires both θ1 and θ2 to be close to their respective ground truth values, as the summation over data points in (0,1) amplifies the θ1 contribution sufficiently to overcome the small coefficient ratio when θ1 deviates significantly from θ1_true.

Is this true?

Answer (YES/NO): NO